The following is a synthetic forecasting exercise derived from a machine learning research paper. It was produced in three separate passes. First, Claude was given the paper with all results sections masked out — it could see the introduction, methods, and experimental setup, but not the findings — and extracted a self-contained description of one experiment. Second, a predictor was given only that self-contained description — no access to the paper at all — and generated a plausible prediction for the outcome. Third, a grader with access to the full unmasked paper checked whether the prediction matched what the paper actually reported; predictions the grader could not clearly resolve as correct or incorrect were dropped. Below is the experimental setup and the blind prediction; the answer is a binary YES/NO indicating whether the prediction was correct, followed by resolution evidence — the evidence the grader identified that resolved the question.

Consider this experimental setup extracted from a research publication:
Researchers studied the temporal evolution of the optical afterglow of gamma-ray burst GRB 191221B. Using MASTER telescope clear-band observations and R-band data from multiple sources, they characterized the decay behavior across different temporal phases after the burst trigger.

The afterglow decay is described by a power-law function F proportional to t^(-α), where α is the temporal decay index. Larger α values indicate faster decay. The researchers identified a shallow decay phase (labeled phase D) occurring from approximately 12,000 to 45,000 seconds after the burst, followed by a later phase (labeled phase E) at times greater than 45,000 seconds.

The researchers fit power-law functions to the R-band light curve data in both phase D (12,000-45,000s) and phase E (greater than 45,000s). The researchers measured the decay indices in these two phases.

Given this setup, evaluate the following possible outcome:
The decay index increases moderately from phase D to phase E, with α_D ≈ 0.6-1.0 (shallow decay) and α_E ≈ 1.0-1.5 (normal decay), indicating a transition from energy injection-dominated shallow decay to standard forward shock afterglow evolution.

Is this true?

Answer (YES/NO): NO